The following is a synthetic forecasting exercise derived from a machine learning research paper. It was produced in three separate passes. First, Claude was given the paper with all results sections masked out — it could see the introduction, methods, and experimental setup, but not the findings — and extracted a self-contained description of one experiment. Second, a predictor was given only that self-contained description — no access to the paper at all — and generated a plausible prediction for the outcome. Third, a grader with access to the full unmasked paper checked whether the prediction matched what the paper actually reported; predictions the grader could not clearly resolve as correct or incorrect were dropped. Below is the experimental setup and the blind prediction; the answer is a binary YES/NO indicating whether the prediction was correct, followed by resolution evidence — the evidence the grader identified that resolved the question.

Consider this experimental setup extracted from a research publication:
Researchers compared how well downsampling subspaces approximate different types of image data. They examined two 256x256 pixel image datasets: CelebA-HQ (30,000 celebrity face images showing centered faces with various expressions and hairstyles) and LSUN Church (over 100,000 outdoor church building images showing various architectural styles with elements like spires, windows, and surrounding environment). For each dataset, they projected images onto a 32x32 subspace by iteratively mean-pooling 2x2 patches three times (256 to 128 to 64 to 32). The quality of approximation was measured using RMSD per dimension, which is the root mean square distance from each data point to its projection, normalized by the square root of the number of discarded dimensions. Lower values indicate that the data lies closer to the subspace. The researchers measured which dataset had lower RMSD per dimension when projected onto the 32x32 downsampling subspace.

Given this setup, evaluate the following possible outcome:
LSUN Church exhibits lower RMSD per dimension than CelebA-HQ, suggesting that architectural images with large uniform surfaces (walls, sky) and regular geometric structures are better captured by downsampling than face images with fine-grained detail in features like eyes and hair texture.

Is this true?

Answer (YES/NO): NO